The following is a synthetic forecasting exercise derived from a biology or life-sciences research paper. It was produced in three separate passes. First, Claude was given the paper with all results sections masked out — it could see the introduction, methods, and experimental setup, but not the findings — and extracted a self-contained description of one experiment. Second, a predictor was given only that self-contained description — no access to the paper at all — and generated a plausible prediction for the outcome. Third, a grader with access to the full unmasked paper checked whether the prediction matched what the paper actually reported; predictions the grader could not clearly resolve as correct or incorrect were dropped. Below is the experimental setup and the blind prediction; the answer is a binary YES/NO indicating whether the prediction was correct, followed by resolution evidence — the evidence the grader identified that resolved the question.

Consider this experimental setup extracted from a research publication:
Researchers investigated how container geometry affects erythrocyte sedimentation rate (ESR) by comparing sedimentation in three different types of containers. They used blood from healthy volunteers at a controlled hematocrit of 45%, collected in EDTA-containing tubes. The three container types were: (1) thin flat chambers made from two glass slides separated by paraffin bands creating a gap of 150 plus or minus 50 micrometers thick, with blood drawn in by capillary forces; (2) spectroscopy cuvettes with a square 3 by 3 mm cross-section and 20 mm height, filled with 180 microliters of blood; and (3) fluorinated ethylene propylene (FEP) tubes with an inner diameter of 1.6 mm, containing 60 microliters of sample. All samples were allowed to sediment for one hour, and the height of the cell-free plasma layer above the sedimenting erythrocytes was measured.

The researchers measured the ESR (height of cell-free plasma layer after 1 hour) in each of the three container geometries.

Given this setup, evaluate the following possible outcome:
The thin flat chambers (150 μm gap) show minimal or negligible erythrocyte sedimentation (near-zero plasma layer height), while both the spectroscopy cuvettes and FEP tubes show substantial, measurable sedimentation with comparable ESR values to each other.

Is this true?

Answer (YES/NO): NO